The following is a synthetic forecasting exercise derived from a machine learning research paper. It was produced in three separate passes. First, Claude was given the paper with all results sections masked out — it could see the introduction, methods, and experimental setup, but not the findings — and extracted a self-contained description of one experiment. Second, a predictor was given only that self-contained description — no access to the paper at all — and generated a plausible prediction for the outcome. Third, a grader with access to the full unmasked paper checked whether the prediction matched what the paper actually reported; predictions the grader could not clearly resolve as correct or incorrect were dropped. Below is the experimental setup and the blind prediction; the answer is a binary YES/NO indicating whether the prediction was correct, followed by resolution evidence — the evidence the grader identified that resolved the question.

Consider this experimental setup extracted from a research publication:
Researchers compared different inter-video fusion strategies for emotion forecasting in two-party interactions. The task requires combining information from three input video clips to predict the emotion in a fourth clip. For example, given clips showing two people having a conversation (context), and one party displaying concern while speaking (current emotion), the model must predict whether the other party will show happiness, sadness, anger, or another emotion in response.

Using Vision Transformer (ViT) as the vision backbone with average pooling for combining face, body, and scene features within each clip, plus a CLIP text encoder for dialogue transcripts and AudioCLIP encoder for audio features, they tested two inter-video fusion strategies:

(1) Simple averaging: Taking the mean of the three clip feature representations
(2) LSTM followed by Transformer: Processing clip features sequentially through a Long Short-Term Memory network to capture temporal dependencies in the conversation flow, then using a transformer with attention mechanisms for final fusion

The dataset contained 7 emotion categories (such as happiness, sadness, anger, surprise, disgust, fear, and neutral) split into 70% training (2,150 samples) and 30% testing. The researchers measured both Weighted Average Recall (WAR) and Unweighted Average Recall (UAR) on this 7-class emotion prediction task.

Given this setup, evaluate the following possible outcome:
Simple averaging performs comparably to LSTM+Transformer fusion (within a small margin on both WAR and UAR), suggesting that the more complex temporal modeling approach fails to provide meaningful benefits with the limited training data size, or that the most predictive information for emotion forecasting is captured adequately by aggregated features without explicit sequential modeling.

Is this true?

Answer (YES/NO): NO